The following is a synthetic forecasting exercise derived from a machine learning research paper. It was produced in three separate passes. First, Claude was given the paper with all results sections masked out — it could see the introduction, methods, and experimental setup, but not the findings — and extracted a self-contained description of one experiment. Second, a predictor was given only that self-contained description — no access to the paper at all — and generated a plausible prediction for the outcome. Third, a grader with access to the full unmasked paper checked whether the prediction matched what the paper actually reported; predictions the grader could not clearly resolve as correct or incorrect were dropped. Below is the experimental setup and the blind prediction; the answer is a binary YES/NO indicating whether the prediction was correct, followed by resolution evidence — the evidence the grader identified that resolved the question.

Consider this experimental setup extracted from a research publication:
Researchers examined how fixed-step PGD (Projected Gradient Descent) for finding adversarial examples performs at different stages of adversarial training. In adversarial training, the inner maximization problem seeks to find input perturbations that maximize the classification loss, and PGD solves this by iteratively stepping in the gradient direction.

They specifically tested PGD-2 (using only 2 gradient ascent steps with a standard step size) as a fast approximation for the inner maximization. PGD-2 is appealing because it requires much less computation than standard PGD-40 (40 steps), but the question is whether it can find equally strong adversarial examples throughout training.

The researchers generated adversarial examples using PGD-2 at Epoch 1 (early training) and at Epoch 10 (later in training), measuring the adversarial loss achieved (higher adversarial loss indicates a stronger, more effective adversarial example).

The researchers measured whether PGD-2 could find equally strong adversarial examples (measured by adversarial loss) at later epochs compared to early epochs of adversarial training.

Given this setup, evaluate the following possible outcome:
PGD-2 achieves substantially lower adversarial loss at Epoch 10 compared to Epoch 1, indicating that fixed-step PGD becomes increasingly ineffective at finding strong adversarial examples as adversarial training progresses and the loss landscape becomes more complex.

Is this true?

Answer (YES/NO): YES